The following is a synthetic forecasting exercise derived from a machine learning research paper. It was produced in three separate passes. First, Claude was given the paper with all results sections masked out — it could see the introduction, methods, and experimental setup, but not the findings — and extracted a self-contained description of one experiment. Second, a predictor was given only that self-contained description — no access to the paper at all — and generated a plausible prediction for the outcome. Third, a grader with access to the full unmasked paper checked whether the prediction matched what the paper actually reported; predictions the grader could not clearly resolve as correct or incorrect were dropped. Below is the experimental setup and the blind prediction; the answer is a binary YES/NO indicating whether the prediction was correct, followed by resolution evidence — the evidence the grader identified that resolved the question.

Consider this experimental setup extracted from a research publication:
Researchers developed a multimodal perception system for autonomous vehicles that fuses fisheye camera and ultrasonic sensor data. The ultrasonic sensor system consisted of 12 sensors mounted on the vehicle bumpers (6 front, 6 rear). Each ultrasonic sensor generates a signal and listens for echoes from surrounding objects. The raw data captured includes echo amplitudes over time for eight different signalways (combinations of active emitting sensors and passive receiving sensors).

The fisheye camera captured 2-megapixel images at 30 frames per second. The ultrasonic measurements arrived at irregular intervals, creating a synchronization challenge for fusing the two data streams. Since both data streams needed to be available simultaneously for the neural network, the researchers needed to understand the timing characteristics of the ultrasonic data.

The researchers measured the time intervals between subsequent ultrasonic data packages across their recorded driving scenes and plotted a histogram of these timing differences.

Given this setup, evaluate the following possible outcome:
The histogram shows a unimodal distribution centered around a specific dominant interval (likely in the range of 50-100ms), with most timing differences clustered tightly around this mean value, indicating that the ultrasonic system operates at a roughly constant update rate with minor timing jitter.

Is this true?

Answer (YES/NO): NO